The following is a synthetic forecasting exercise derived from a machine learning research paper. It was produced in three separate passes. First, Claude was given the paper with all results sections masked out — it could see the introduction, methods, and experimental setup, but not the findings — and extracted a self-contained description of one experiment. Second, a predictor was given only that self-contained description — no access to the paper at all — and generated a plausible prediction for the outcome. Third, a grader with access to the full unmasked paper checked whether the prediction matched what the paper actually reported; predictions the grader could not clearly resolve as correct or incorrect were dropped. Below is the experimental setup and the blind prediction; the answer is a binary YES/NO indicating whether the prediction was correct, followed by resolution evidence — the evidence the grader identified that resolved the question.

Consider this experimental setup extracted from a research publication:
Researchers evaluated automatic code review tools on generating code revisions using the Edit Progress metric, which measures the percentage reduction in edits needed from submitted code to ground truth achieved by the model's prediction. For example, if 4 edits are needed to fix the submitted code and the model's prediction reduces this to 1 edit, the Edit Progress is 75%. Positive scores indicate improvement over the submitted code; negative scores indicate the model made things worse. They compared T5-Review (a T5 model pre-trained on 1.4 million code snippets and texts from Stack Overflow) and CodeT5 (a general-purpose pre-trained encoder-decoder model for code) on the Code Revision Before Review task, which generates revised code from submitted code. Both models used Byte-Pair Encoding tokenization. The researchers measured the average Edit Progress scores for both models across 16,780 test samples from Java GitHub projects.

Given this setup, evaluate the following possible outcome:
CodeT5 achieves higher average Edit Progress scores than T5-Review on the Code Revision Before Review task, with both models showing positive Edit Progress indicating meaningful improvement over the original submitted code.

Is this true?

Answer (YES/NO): YES